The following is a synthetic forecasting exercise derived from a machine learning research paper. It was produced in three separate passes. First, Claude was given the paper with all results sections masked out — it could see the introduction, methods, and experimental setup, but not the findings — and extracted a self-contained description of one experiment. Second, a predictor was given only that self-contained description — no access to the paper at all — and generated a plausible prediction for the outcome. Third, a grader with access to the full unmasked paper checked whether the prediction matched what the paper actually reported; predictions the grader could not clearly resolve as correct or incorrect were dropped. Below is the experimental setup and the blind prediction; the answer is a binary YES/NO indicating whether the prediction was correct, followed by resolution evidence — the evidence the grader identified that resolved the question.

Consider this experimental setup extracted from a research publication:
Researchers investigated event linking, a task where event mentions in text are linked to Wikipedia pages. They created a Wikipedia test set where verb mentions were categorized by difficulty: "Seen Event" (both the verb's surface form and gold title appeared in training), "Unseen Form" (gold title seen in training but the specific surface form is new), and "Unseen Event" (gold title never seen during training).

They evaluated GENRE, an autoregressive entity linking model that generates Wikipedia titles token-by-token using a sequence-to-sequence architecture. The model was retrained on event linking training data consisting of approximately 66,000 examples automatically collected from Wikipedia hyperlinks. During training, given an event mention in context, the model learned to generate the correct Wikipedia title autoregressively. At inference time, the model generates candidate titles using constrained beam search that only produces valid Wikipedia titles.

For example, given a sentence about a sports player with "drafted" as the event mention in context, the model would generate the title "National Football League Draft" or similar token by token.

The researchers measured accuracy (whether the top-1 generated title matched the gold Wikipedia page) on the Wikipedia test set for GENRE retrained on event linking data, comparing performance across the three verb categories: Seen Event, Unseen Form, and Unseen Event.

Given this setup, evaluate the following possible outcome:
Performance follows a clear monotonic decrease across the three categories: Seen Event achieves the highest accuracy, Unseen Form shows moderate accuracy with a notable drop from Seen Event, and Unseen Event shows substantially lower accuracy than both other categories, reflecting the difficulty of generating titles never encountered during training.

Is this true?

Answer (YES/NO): YES